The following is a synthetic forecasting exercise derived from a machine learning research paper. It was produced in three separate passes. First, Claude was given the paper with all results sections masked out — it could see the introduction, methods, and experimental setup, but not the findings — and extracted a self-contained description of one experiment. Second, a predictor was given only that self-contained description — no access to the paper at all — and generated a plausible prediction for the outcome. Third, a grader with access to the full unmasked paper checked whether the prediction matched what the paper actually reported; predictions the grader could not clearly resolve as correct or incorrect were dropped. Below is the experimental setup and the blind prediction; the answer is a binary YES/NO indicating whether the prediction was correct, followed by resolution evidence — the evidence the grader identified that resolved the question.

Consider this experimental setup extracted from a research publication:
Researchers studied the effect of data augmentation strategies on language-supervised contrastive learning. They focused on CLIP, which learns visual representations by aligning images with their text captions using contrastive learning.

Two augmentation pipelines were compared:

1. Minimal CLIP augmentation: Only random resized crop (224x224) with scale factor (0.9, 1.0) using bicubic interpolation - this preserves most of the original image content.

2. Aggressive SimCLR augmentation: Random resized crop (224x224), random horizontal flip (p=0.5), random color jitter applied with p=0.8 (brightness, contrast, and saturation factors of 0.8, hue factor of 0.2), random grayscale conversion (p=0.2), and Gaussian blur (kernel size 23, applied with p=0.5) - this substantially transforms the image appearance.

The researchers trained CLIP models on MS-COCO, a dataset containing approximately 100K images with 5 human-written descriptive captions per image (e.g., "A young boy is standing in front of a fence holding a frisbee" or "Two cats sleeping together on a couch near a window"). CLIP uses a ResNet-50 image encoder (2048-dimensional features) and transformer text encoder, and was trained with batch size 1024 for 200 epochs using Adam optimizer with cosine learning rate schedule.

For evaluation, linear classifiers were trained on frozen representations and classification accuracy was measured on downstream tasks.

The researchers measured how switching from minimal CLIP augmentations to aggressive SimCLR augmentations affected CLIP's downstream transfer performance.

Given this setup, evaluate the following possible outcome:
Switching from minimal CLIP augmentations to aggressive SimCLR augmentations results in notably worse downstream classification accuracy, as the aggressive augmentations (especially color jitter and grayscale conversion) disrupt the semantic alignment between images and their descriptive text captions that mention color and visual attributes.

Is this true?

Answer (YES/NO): NO